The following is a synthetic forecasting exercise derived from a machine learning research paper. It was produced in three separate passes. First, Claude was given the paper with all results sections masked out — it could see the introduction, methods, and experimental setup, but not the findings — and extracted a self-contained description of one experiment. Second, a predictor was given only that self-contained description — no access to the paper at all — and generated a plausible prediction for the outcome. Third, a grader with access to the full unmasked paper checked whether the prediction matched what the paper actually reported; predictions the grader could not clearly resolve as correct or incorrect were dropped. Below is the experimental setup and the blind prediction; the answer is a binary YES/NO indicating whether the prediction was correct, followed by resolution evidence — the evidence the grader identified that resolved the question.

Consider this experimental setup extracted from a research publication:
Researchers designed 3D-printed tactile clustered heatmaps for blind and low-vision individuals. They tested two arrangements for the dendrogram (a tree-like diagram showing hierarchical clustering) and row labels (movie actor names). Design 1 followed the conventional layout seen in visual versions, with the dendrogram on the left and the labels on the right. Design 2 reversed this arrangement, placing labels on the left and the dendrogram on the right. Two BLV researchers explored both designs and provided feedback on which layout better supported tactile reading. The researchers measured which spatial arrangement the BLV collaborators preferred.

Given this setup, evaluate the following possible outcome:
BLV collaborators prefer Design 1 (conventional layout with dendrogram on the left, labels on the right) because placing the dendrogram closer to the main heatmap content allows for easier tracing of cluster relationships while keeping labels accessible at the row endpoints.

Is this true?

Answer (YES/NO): NO